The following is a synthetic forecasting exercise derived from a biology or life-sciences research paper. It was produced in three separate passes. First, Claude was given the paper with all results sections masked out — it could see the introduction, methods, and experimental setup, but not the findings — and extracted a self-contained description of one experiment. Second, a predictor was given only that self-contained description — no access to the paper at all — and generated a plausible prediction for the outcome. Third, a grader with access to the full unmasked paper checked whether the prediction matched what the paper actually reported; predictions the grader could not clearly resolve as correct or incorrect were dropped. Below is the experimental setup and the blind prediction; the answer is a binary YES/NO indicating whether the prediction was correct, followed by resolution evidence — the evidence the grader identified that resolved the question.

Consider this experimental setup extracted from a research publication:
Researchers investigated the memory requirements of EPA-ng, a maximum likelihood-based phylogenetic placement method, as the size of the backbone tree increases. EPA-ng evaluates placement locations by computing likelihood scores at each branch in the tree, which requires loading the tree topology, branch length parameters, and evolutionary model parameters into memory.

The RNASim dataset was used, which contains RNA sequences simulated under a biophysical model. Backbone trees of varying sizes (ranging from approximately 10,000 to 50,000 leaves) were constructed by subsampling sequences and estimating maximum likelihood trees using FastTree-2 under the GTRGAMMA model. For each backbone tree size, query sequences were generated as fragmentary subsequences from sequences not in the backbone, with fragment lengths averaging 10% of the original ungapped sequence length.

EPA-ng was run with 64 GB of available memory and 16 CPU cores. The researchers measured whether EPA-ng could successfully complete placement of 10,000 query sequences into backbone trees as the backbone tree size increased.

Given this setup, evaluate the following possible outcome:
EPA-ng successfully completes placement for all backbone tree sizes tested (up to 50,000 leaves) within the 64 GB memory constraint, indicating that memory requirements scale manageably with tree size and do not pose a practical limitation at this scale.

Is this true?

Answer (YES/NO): NO